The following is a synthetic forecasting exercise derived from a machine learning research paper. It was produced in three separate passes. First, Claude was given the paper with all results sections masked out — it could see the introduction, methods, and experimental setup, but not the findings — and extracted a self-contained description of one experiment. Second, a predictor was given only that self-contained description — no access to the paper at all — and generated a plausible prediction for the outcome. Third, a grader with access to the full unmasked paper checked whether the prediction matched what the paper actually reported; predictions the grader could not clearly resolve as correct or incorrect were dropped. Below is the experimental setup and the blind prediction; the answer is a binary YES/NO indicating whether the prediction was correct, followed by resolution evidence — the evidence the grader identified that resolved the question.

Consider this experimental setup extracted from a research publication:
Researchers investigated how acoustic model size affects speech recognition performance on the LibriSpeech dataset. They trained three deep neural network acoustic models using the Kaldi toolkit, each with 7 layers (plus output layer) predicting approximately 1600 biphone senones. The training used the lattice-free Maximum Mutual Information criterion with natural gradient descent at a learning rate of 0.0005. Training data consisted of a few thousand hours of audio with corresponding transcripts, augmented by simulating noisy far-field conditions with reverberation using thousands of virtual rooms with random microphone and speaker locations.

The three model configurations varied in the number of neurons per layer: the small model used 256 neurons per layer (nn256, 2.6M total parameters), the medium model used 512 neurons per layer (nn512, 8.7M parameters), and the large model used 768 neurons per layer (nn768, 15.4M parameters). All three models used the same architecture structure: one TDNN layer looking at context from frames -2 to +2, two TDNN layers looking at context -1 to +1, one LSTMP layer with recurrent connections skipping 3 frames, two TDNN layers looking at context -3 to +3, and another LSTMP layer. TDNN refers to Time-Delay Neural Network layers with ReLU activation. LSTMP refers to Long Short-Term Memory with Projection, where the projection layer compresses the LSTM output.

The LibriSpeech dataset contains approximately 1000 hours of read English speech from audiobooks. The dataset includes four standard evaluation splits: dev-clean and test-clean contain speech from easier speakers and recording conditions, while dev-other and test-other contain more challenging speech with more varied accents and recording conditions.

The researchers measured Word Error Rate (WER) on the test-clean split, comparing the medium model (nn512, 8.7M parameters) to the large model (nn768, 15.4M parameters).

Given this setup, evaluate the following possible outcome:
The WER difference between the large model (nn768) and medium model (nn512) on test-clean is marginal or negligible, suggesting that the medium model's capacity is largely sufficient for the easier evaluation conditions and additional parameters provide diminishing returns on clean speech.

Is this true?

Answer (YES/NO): YES